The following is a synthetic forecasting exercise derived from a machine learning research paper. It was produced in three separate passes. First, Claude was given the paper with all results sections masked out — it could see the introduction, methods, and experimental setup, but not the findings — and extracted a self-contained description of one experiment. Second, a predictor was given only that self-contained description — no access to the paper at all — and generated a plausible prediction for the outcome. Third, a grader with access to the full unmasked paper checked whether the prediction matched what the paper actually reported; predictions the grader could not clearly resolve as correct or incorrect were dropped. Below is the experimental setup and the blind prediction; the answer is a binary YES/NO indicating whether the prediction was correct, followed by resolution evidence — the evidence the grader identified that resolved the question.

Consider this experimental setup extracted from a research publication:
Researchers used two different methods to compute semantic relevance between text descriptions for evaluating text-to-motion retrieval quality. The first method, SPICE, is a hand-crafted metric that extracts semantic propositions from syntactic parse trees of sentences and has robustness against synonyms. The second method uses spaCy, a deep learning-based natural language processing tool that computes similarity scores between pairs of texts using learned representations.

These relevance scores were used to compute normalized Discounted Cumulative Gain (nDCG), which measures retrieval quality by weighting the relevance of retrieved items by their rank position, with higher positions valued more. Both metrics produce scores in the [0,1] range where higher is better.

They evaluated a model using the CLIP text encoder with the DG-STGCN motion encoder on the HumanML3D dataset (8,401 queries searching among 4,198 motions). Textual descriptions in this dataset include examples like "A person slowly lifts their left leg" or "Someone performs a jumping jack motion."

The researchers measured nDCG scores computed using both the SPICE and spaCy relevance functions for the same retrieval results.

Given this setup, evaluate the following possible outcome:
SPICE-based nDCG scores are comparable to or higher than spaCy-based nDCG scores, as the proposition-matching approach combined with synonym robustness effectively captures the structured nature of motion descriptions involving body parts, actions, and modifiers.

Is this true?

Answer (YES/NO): NO